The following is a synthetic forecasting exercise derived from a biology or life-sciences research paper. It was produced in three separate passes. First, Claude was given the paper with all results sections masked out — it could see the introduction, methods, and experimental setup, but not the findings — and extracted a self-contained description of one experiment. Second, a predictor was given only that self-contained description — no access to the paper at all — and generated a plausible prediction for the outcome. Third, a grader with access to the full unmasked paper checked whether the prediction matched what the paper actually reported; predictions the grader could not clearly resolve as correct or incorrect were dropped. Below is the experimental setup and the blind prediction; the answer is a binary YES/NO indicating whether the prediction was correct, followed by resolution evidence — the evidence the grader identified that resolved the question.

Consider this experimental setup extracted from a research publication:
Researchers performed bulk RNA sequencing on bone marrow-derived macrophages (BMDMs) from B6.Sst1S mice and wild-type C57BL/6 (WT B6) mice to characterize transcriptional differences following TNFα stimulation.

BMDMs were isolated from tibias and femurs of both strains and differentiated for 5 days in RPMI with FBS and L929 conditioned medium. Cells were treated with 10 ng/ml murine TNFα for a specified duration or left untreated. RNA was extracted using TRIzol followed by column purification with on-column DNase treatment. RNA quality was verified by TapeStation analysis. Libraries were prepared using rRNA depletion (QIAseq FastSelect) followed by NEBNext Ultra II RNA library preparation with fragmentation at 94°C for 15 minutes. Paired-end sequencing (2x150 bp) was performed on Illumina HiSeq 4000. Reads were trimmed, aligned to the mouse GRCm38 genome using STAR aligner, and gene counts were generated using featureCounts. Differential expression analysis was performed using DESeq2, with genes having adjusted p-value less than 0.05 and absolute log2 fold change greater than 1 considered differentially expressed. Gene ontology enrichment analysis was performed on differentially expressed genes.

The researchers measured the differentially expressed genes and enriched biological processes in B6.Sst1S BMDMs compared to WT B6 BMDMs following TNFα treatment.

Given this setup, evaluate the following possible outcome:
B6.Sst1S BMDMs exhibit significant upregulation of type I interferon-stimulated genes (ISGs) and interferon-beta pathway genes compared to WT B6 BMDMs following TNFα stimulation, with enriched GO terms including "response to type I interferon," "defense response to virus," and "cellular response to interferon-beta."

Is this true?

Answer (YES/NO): YES